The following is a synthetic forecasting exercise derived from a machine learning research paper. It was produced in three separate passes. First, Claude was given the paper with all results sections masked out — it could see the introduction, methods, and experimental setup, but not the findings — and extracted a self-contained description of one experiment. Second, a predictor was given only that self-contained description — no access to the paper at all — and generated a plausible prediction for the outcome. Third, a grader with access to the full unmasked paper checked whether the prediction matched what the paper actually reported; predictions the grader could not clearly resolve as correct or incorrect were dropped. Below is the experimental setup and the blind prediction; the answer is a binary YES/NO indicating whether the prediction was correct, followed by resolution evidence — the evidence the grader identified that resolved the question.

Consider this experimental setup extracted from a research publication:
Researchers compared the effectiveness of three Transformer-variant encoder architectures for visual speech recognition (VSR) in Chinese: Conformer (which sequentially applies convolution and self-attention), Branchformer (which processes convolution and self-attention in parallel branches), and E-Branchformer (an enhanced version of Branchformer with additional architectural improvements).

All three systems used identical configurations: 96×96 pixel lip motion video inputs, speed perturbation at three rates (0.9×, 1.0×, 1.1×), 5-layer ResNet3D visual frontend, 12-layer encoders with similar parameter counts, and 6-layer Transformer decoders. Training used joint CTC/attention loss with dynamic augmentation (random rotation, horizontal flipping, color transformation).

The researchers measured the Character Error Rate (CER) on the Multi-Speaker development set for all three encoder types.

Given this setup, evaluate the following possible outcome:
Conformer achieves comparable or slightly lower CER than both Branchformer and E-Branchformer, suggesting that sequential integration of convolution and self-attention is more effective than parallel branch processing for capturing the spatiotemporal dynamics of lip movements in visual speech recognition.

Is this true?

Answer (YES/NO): YES